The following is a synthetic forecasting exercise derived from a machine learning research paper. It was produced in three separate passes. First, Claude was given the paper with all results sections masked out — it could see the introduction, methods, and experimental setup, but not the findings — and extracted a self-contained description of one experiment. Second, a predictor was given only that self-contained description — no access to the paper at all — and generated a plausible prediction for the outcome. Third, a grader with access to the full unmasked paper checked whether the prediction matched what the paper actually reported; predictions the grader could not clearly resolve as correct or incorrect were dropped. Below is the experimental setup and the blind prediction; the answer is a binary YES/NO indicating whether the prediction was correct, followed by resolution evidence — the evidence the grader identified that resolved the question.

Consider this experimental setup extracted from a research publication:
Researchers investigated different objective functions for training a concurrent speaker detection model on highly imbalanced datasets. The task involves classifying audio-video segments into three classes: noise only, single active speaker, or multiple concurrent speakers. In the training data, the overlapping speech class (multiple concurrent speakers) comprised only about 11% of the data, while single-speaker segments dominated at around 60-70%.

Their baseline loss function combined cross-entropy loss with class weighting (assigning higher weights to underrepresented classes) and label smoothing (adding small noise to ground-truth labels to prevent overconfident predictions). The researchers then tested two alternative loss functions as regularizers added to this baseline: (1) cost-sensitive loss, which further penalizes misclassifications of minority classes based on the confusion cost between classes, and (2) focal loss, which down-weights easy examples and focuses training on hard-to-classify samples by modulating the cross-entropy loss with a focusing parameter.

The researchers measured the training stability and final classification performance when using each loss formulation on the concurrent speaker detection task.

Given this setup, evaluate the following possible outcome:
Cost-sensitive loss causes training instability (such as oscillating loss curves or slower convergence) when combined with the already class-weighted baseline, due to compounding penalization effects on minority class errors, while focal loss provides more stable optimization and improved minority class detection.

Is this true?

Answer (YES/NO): NO